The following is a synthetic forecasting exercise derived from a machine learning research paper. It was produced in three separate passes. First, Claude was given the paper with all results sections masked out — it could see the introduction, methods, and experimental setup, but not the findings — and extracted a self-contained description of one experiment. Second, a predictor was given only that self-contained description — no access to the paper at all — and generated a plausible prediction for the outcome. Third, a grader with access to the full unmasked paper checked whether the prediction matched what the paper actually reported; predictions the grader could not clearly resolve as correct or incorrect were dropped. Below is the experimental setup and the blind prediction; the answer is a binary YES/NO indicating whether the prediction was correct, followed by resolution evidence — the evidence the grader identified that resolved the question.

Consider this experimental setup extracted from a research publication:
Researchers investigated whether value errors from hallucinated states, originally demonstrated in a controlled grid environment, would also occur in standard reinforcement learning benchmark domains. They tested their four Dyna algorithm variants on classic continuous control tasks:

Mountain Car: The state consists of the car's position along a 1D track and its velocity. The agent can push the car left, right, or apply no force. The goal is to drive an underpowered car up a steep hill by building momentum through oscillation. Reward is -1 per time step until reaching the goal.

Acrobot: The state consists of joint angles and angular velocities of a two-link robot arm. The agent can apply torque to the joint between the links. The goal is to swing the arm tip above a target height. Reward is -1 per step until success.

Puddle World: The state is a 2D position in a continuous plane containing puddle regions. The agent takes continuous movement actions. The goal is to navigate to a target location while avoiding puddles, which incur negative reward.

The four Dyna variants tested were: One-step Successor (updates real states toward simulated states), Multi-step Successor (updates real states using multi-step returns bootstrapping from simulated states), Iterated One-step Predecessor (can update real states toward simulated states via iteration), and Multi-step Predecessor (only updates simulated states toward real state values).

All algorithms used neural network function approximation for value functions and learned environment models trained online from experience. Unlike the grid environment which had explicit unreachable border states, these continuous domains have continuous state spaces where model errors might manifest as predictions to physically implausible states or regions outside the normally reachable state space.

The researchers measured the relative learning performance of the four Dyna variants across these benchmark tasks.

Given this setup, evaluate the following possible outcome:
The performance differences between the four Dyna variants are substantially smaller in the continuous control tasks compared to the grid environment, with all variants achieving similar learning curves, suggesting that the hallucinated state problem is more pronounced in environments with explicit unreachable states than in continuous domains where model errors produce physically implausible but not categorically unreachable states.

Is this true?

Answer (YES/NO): NO